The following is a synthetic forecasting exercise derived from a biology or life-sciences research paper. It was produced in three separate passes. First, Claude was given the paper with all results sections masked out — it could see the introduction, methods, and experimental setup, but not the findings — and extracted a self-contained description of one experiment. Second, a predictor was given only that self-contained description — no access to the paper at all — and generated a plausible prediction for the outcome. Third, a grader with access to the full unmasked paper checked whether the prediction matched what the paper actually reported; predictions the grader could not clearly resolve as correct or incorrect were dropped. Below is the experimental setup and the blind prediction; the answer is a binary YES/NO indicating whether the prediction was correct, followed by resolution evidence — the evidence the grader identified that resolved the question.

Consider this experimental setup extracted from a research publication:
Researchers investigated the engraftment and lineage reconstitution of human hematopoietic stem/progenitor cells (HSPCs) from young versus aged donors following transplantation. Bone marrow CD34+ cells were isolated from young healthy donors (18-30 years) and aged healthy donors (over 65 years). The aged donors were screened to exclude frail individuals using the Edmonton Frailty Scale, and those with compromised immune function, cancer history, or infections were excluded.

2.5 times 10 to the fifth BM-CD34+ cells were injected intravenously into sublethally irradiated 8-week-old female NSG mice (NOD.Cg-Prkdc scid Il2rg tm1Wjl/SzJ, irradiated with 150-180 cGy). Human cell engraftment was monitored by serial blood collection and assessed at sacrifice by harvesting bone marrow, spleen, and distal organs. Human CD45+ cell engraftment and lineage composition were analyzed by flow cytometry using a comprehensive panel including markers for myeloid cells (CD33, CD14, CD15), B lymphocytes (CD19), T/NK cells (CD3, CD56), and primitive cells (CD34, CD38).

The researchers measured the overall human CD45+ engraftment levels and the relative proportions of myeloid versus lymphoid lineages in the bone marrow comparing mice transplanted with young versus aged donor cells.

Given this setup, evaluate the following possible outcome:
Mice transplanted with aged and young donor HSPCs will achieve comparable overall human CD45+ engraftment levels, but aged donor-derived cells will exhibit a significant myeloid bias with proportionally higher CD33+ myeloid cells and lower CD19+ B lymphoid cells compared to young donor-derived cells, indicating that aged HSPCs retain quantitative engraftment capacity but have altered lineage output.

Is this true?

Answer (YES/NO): NO